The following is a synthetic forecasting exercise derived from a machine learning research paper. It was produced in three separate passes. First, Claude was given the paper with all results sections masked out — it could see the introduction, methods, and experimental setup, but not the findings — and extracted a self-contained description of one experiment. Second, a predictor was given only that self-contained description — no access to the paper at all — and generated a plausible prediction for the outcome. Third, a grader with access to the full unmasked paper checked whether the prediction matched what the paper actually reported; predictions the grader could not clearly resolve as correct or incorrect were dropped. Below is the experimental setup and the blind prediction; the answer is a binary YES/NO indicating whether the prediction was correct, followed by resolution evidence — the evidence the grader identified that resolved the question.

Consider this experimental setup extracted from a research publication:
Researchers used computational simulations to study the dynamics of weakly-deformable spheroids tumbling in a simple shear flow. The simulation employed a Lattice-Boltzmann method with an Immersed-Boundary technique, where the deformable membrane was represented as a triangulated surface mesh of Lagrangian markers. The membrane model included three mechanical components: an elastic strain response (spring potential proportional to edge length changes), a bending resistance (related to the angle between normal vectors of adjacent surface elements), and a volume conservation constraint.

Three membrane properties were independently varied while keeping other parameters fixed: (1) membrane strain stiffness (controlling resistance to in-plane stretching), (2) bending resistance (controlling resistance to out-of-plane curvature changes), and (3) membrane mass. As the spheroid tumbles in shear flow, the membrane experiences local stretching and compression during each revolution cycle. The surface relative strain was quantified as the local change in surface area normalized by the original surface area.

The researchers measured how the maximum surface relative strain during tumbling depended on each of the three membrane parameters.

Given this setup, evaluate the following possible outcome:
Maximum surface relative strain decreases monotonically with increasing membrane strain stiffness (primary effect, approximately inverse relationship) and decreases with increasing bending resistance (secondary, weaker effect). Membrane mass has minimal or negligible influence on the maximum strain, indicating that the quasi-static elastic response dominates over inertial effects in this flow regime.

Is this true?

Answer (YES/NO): NO